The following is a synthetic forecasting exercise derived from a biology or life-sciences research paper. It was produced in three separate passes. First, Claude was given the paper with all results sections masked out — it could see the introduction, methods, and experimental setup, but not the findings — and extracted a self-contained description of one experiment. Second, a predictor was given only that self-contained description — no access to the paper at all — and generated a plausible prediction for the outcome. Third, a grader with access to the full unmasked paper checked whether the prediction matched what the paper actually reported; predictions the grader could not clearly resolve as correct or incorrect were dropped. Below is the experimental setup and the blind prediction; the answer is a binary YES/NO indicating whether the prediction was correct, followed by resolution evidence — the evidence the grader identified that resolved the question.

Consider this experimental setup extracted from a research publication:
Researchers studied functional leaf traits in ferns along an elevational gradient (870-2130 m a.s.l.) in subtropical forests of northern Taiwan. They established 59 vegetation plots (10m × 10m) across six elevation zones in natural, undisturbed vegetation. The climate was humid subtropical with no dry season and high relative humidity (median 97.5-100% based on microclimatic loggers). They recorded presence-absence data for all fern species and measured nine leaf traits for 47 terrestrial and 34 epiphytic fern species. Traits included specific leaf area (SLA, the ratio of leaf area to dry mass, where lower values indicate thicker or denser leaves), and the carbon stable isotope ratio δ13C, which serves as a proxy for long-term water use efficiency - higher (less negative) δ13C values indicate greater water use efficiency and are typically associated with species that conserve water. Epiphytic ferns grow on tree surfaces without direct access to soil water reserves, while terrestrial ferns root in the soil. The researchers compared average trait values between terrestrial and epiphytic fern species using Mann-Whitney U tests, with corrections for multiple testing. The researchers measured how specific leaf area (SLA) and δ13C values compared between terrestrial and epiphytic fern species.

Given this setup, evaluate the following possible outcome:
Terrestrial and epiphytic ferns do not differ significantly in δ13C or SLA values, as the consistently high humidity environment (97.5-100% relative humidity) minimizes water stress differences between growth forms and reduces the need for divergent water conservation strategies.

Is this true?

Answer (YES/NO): NO